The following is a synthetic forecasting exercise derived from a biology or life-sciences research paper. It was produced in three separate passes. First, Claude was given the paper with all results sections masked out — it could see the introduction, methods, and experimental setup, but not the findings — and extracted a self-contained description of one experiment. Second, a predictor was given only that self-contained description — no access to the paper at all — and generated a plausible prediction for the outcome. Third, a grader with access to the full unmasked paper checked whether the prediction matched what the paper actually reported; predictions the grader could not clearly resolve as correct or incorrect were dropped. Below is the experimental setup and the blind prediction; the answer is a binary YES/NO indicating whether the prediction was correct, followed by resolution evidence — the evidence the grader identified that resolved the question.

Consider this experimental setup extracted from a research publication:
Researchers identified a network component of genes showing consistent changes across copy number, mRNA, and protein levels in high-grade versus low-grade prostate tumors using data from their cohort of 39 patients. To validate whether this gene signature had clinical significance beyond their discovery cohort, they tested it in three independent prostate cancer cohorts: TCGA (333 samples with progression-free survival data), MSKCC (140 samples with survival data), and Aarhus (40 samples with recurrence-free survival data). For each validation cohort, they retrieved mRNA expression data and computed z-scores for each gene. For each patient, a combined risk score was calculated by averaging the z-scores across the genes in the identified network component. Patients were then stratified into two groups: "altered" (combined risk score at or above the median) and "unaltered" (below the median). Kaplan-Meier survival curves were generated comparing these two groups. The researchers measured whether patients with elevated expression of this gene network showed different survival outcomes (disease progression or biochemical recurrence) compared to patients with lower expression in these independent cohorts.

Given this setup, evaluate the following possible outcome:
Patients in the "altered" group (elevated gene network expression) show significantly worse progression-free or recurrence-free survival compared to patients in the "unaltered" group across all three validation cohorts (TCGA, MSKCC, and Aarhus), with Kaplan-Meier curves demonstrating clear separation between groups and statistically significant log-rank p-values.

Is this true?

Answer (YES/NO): NO